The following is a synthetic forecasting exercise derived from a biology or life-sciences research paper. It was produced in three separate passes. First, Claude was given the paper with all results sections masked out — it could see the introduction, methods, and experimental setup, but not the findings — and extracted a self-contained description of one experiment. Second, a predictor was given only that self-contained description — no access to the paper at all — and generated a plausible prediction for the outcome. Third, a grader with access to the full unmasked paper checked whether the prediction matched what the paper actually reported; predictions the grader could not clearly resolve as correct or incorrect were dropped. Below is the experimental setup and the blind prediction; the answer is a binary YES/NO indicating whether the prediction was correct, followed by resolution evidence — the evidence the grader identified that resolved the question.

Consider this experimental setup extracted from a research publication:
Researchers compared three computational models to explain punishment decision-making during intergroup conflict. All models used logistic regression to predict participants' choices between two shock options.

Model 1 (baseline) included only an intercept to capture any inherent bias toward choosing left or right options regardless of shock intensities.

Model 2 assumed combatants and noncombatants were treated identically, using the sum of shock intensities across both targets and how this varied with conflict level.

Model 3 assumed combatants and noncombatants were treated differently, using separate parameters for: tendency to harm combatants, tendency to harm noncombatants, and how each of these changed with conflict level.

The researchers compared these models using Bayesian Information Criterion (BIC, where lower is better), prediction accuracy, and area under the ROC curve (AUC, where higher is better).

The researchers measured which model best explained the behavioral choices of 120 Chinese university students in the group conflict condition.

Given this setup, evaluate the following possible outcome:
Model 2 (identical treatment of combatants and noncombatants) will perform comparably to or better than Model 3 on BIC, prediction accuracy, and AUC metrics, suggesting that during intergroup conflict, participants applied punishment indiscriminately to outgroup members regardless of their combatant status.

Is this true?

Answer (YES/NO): NO